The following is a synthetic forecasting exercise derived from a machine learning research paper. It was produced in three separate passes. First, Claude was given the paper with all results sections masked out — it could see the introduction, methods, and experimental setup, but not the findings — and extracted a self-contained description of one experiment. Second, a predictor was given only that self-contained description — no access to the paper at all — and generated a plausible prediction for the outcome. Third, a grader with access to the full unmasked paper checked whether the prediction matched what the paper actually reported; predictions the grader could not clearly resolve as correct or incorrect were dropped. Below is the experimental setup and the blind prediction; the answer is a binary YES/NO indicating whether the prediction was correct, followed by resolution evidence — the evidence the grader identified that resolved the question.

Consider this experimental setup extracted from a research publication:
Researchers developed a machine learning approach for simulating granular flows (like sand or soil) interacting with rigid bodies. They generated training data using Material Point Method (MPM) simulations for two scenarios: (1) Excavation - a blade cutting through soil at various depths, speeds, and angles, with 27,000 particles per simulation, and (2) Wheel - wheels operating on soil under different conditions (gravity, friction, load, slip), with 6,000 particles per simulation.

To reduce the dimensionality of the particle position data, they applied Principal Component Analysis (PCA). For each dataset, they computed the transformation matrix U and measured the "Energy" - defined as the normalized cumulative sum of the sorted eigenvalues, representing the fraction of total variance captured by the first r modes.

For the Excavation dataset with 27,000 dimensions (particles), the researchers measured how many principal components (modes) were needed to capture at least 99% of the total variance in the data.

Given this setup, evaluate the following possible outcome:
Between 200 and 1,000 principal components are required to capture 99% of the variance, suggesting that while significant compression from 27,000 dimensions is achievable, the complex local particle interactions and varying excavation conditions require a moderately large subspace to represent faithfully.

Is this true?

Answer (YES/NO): NO